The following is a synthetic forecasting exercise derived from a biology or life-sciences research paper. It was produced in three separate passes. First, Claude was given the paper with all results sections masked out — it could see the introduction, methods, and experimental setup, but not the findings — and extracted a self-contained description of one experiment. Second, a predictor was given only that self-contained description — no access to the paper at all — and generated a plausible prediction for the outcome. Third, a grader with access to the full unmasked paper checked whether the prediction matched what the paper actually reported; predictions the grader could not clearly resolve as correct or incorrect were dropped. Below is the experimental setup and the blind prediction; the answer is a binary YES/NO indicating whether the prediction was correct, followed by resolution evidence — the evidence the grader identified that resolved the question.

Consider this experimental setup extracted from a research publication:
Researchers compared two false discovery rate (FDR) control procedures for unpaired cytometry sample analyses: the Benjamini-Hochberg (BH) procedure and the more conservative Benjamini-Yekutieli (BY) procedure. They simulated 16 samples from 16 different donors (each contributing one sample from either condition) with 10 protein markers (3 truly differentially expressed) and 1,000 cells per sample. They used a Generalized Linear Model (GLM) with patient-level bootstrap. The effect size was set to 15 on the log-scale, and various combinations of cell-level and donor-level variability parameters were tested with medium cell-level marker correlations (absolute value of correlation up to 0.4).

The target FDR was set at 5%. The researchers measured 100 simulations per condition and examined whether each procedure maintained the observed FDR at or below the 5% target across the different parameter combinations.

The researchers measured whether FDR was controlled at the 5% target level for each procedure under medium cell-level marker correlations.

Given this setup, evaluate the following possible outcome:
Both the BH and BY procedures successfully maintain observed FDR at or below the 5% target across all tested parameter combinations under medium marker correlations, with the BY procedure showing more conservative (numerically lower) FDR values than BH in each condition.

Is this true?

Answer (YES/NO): NO